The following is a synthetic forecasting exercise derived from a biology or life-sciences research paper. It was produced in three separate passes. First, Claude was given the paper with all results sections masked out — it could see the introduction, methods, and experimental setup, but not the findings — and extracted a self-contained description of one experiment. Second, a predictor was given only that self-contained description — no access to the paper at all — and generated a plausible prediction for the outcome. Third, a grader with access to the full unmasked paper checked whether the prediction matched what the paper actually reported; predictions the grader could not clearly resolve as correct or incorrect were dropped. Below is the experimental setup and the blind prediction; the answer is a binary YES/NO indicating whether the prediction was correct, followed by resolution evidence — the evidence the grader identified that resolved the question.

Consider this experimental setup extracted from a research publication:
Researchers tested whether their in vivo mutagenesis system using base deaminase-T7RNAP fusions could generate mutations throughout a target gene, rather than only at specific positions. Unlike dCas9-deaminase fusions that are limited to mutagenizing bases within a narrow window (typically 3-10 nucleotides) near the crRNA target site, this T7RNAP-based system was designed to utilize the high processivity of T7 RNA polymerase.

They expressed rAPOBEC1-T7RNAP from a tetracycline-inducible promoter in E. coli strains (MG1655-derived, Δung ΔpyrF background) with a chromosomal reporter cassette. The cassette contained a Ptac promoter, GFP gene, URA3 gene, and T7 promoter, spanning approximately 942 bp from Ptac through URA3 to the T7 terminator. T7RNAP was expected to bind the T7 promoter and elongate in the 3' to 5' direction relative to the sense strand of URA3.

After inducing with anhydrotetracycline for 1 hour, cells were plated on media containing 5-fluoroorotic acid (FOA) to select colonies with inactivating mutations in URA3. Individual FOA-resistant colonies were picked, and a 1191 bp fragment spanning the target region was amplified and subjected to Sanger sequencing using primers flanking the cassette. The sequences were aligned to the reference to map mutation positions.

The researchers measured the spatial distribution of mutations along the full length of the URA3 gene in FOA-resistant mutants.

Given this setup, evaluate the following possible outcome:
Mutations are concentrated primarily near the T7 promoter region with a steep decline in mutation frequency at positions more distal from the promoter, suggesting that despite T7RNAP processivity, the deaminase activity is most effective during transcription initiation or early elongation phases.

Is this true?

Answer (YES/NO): NO